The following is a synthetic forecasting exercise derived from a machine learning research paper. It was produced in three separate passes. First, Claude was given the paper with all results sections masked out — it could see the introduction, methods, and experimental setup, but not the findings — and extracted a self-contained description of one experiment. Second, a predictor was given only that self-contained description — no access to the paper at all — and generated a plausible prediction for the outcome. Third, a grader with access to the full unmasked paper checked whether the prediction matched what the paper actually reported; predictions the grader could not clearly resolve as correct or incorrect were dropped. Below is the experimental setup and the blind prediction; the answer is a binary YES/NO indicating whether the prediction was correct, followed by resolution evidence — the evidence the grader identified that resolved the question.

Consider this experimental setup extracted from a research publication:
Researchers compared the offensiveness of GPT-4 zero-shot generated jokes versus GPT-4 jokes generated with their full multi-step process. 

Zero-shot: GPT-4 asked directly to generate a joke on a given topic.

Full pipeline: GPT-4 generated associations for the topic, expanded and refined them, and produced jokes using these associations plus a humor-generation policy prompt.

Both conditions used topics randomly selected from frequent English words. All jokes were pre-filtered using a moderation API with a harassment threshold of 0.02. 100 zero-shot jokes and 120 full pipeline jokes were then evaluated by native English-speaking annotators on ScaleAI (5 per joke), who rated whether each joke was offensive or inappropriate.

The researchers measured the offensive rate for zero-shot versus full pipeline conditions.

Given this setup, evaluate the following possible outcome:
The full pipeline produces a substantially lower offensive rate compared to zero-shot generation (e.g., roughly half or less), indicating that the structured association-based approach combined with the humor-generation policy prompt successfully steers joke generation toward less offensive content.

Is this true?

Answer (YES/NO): NO